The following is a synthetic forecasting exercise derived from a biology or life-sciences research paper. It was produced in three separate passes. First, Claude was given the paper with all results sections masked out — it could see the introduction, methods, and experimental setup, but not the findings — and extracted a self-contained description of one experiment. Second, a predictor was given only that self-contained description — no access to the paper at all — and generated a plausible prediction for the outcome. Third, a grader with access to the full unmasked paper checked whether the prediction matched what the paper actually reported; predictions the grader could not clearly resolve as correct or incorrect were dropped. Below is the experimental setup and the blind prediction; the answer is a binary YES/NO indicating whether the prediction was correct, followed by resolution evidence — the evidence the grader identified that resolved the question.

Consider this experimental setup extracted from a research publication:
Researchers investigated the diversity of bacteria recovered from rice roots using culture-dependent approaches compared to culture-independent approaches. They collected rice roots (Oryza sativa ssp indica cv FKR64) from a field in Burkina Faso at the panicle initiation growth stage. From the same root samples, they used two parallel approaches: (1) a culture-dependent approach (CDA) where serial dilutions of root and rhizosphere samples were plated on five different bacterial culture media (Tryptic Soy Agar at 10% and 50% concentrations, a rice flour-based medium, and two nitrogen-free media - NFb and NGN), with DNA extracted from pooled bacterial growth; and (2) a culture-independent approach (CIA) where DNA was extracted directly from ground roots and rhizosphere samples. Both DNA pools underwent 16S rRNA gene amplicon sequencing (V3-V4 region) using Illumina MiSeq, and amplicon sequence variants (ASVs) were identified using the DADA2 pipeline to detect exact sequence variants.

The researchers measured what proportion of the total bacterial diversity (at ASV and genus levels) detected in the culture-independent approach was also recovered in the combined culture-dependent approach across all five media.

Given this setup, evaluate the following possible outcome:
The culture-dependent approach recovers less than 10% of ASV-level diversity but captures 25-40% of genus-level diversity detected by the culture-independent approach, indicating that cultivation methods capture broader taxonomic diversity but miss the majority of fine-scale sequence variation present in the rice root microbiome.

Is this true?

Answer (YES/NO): NO